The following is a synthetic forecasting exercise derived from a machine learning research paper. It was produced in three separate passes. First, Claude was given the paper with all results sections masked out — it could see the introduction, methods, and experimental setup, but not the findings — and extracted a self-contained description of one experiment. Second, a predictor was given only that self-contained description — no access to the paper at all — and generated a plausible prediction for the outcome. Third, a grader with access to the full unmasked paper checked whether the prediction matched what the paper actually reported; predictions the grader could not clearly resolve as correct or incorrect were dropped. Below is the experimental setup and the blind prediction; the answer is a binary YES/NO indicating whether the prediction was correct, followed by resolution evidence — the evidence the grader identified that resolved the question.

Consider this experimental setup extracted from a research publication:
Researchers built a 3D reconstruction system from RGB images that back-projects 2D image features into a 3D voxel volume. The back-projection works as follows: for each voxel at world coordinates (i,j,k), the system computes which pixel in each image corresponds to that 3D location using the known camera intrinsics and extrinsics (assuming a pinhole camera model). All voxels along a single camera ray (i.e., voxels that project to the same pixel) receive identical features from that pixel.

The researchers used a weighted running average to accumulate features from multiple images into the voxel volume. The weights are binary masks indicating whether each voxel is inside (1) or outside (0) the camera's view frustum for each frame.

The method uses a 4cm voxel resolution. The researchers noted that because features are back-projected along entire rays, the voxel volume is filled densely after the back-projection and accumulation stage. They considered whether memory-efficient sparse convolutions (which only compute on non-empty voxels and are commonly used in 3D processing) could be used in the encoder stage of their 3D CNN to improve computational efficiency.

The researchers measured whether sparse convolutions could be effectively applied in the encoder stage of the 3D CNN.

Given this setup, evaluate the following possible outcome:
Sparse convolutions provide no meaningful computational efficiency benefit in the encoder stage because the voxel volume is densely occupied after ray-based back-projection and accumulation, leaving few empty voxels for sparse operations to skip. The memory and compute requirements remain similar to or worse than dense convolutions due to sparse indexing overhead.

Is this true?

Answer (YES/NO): YES